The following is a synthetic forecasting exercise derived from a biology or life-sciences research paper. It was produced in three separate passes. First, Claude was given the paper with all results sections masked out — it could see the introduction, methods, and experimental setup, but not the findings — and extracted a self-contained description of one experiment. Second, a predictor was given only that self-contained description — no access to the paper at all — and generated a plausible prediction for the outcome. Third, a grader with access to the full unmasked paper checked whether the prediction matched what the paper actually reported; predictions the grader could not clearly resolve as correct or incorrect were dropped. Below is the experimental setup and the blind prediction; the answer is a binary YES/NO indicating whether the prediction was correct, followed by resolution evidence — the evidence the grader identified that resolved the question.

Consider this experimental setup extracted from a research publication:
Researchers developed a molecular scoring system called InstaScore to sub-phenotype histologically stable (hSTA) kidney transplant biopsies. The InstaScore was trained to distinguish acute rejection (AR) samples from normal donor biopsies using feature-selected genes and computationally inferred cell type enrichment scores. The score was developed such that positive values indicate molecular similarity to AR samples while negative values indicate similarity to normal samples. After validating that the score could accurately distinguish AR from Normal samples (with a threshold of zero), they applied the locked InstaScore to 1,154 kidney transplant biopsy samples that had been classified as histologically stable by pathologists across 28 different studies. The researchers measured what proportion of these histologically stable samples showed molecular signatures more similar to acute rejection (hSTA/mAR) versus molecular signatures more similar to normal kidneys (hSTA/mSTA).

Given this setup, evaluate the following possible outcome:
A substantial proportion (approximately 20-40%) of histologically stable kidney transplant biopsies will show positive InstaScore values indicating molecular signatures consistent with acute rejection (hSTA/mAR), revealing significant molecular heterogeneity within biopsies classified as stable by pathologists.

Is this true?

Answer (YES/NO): NO